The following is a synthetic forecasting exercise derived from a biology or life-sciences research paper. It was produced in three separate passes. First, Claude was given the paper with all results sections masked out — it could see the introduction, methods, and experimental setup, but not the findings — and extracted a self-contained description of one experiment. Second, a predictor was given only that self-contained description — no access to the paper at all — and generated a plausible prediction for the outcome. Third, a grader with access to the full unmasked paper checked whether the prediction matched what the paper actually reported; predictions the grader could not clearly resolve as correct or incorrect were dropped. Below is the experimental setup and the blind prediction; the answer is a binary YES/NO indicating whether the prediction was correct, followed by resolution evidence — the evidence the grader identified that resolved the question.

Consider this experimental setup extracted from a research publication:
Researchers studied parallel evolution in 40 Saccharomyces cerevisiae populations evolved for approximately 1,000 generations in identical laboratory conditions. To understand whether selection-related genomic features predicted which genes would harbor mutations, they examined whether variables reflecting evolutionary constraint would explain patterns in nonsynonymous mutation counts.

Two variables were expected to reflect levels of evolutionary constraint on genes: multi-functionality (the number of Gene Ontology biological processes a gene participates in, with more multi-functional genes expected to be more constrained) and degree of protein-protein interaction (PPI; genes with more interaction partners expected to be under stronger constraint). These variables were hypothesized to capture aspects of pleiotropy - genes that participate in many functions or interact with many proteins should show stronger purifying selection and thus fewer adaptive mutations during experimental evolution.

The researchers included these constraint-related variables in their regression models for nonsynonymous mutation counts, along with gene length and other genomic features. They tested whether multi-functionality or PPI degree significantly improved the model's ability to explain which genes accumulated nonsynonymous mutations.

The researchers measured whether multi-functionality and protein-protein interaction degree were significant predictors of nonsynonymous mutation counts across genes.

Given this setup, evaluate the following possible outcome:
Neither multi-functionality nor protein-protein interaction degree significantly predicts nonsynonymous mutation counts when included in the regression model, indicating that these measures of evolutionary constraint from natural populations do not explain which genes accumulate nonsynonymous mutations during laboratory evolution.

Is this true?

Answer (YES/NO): YES